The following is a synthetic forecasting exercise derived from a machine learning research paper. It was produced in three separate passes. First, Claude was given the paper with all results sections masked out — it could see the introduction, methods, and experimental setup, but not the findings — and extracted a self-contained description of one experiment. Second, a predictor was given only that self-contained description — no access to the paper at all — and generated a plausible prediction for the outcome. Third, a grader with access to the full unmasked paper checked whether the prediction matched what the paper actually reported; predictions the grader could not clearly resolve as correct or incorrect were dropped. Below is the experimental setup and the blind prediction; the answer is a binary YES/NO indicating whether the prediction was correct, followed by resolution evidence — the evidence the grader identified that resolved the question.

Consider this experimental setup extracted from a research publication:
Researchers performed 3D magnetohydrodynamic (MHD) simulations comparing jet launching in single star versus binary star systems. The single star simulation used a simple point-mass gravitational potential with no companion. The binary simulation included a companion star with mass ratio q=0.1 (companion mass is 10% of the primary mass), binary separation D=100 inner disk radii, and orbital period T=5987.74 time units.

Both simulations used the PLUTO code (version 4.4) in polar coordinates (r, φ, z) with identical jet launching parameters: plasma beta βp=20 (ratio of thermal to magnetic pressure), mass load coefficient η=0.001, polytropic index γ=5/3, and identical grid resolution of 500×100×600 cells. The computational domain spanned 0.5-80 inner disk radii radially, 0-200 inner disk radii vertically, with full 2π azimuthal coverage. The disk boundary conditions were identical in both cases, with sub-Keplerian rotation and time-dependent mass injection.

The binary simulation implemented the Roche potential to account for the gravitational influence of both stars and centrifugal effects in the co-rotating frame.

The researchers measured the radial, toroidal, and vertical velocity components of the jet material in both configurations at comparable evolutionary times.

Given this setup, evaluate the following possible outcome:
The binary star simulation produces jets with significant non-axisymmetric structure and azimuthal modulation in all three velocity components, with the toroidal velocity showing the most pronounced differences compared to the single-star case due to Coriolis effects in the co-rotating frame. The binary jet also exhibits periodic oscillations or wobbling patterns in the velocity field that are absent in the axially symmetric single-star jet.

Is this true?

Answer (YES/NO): NO